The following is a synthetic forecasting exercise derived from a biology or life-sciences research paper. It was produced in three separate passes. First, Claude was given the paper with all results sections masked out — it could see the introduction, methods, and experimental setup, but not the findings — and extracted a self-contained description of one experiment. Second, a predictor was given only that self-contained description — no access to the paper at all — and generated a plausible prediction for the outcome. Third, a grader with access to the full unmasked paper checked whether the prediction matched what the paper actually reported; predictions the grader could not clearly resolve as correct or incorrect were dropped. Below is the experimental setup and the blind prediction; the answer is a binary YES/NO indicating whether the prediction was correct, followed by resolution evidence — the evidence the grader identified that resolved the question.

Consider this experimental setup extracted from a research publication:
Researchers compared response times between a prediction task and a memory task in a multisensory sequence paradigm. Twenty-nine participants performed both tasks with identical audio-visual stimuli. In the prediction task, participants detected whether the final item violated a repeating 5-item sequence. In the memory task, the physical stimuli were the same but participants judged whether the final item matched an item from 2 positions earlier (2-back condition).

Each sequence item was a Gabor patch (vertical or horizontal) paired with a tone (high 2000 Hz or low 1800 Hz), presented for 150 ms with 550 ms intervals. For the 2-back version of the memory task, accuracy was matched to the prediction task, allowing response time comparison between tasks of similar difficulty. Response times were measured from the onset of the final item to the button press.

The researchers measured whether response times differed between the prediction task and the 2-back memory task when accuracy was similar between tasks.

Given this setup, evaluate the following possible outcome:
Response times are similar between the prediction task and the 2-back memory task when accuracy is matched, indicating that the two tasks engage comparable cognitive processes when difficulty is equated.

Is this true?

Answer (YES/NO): NO